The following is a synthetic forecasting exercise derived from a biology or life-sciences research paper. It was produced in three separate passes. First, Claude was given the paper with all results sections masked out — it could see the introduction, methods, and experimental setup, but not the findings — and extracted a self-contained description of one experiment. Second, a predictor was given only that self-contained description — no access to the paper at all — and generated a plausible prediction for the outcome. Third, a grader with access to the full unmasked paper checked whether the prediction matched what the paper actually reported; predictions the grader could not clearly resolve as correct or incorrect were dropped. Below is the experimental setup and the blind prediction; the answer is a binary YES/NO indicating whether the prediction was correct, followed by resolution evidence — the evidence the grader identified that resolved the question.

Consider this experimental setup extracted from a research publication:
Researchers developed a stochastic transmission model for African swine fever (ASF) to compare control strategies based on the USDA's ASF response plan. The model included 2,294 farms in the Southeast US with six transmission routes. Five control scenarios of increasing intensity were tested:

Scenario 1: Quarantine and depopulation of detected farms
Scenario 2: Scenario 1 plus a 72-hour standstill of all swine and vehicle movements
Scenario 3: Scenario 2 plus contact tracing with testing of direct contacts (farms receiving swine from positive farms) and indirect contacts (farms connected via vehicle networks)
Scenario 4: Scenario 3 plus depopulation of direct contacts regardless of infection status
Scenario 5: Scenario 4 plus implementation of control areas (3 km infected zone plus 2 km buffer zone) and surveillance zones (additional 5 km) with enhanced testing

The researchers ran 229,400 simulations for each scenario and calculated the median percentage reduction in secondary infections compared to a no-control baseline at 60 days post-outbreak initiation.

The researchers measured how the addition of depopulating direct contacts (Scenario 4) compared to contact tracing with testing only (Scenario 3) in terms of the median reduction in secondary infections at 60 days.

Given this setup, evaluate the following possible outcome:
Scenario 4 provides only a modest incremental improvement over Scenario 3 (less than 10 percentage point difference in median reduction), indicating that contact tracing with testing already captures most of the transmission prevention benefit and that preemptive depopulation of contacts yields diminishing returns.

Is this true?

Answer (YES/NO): NO